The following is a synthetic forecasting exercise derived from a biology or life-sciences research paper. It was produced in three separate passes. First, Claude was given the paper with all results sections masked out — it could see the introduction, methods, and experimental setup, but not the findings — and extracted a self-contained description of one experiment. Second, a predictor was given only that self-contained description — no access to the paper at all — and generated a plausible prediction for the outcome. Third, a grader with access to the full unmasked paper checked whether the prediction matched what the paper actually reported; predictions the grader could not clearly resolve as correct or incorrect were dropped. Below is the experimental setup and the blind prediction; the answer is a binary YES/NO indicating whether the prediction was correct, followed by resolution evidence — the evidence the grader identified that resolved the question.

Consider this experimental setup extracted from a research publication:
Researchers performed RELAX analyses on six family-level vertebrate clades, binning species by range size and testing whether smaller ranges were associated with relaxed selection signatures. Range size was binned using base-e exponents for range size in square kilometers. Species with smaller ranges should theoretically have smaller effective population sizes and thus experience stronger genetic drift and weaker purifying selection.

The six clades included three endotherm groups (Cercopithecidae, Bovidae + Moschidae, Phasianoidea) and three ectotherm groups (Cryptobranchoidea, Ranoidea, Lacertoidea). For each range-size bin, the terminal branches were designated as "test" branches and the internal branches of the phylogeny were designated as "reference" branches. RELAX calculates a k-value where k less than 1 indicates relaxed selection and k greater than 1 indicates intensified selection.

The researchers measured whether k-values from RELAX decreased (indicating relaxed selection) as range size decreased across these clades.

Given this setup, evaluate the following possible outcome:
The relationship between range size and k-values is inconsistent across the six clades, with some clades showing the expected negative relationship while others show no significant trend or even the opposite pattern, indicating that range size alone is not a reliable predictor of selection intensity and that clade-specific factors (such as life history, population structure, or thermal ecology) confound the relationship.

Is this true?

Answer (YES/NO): YES